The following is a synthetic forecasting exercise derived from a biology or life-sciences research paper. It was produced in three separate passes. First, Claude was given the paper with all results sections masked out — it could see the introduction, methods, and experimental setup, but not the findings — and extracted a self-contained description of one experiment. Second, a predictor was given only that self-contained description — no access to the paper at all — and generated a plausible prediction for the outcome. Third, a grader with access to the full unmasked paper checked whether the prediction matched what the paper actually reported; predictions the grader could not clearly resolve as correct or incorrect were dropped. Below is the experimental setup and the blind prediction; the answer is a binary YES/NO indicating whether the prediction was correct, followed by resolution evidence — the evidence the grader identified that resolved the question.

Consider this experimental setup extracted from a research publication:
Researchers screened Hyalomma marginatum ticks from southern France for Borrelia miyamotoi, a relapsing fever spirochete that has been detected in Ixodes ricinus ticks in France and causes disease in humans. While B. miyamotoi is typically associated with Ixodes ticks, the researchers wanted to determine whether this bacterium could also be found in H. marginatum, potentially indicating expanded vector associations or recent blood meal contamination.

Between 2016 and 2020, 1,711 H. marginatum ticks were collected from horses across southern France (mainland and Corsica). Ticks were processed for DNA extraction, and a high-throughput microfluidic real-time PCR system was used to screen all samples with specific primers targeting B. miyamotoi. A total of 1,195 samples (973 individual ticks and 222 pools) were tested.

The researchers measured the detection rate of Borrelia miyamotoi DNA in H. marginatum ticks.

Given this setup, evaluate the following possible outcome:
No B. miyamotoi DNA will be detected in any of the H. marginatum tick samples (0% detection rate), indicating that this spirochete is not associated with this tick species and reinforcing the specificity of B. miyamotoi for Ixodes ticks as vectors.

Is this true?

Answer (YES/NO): NO